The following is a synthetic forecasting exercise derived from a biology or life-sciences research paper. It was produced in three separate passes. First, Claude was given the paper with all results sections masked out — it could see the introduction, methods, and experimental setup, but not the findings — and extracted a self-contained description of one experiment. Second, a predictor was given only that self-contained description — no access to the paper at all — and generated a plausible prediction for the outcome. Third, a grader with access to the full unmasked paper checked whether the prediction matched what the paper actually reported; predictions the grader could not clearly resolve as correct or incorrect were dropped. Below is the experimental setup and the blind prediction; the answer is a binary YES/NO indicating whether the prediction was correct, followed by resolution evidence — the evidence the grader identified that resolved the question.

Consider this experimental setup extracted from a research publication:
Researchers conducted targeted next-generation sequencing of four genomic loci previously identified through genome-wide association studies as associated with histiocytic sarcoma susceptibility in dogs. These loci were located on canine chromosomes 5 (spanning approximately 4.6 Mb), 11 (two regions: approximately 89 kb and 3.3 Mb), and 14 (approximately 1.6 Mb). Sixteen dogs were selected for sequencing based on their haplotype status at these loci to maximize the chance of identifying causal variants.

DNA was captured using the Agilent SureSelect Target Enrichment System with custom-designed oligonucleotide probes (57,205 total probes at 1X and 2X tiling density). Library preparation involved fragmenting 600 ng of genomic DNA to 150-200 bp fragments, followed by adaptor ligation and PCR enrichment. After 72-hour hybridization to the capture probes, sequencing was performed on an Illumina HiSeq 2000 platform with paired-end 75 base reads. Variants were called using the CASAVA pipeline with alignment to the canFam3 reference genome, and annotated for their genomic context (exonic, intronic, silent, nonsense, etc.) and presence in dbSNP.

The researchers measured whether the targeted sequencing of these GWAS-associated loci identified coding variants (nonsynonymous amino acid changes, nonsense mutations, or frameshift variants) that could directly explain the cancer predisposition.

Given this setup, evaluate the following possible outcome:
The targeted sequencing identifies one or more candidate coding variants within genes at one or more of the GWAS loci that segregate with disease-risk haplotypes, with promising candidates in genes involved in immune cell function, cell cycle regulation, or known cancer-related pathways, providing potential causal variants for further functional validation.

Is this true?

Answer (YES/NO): NO